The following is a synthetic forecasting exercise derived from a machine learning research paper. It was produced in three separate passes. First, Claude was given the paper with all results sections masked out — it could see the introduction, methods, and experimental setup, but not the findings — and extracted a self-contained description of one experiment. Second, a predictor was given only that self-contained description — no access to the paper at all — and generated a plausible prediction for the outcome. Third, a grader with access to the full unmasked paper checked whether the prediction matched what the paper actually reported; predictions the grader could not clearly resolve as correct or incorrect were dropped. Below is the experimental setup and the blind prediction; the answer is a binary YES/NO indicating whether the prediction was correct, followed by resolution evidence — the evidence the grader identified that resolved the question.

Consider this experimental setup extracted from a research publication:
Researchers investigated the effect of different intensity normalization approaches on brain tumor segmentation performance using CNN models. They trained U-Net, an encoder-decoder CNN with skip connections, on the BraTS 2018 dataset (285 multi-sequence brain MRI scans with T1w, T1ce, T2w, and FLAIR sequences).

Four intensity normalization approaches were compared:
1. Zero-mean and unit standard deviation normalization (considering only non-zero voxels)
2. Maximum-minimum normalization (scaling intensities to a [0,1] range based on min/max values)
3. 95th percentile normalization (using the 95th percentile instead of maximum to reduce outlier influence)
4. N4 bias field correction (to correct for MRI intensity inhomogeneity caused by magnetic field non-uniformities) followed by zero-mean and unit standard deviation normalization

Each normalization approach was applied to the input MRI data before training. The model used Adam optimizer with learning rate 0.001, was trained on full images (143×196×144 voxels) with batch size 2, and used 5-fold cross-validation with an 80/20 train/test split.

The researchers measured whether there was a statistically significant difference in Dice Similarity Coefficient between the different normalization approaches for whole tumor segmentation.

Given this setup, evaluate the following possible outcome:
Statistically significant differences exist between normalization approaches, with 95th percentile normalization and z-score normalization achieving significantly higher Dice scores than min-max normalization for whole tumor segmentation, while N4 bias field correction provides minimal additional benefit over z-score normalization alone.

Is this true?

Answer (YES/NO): NO